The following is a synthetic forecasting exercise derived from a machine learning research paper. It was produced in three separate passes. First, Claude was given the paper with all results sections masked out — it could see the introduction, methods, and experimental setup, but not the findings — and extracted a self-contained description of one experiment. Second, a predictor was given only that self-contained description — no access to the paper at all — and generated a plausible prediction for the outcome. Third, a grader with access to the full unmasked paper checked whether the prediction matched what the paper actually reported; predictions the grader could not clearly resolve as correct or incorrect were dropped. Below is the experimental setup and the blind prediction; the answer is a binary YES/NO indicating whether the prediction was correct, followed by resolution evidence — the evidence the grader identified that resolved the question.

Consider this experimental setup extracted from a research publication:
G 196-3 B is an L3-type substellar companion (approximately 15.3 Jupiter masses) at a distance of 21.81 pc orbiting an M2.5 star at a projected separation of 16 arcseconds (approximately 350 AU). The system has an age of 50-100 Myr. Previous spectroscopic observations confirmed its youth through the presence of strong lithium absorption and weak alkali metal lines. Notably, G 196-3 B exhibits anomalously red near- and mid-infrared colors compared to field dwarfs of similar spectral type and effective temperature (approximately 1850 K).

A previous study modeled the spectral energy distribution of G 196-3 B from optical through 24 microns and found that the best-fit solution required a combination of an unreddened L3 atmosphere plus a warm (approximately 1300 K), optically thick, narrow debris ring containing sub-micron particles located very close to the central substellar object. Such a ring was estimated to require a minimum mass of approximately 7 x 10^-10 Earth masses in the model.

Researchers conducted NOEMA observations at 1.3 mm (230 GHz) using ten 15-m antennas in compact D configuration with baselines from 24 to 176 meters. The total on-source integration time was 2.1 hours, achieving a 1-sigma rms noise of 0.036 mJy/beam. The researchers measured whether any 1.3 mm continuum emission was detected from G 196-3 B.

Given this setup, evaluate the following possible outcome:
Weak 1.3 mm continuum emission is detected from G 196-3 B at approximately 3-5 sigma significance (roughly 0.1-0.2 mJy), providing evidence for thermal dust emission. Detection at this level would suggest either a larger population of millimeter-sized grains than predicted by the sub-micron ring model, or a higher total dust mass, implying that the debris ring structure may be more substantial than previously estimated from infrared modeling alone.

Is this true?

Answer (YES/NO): NO